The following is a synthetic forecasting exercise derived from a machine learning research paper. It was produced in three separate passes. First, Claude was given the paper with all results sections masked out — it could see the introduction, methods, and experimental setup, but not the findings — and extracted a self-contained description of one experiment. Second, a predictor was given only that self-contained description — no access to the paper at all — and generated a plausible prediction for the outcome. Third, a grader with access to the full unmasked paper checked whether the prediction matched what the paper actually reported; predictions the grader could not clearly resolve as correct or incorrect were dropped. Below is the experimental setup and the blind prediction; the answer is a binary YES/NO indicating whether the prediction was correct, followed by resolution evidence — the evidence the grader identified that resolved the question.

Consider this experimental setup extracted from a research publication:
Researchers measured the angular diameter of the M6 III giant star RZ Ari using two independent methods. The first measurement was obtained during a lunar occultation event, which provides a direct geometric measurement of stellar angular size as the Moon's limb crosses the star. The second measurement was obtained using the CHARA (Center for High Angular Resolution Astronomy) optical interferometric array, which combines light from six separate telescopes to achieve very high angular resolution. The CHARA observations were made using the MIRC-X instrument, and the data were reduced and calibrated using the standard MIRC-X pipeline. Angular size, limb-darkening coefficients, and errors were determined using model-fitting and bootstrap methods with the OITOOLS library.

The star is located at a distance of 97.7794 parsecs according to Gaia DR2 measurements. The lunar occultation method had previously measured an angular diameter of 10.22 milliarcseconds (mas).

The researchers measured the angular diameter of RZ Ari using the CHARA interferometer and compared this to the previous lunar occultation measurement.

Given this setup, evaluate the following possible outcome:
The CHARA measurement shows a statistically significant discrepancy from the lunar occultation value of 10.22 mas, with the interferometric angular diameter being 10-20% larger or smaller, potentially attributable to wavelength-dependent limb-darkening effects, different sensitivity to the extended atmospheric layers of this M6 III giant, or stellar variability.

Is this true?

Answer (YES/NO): NO